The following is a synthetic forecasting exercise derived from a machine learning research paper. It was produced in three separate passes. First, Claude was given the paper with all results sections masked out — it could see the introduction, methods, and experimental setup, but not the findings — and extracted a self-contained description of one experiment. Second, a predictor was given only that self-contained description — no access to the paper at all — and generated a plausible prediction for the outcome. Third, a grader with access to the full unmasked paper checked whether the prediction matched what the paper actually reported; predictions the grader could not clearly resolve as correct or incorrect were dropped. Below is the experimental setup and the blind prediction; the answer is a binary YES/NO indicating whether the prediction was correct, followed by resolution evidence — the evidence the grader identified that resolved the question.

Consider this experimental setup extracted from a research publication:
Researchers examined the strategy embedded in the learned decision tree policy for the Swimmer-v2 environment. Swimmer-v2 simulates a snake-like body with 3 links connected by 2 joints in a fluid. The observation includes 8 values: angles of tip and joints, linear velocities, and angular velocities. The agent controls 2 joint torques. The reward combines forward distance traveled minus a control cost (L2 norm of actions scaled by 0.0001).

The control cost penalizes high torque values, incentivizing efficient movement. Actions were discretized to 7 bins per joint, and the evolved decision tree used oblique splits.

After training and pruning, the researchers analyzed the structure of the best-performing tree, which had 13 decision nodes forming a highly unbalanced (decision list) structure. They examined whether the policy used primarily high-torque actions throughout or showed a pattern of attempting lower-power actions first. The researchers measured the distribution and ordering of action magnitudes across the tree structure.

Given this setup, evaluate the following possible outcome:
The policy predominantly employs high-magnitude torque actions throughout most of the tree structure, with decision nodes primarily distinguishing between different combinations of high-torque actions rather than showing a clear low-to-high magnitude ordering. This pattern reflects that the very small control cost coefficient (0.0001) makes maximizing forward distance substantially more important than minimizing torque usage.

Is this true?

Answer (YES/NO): NO